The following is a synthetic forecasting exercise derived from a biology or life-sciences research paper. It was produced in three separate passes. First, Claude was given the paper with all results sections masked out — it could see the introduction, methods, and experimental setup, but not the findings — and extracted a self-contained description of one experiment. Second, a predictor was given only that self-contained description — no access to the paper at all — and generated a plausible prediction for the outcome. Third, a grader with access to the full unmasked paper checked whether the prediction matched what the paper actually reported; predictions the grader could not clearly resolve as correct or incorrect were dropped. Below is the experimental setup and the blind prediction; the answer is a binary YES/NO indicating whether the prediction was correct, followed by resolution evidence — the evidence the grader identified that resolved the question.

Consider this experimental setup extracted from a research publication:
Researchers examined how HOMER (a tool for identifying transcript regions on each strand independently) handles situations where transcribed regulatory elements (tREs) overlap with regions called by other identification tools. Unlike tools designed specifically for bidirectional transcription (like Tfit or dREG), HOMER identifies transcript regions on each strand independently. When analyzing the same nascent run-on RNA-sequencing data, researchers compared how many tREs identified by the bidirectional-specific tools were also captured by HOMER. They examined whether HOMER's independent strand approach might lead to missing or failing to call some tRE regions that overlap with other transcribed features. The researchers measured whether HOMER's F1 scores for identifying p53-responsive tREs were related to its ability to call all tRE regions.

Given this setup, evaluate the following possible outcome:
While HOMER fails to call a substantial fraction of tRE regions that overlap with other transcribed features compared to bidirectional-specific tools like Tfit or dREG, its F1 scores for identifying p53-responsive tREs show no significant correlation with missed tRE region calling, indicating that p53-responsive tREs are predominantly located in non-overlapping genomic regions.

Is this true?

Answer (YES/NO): NO